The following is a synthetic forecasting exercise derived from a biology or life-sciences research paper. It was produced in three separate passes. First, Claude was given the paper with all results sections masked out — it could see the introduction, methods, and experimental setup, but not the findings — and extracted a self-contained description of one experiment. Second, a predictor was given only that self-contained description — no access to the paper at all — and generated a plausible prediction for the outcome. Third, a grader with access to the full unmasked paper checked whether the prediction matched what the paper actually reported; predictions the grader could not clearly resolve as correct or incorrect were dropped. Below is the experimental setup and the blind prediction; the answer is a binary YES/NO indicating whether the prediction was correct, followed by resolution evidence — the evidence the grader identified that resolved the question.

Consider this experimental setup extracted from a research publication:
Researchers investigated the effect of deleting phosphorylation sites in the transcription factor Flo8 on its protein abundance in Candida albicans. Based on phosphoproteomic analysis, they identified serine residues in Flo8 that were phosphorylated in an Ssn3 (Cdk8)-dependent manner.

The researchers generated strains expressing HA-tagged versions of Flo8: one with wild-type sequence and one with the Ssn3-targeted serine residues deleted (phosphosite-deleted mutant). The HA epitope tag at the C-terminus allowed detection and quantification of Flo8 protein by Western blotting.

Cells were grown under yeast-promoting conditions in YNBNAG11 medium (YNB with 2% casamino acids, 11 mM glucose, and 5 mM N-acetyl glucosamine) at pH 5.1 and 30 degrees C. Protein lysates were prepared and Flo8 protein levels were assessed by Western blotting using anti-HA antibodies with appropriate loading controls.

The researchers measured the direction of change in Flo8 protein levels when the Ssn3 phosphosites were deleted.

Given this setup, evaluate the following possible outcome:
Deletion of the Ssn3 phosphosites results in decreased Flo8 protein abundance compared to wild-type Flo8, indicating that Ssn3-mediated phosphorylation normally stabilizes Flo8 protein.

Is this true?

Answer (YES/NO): NO